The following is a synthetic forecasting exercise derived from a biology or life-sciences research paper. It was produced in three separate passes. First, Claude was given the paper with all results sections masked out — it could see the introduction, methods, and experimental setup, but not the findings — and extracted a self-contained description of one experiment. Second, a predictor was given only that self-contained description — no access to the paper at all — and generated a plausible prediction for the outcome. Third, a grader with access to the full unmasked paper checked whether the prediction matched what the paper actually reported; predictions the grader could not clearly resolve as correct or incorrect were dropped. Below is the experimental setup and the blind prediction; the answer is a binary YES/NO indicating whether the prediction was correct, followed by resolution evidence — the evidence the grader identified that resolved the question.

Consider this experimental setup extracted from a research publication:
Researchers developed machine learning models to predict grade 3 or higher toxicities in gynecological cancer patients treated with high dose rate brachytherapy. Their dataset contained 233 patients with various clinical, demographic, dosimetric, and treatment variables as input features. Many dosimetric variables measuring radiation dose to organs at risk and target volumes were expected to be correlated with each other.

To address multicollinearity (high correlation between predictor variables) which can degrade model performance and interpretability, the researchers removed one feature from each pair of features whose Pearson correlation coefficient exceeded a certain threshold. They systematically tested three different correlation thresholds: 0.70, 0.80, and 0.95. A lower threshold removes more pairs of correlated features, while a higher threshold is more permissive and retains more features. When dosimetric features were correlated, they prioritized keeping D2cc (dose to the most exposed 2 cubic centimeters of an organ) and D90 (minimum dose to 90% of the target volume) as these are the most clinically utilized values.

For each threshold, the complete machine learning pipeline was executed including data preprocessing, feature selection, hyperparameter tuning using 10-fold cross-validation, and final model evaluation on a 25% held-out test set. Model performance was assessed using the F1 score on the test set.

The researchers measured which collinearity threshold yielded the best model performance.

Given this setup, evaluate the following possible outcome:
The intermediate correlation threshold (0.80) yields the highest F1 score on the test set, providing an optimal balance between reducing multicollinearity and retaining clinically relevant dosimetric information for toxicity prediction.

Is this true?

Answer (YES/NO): YES